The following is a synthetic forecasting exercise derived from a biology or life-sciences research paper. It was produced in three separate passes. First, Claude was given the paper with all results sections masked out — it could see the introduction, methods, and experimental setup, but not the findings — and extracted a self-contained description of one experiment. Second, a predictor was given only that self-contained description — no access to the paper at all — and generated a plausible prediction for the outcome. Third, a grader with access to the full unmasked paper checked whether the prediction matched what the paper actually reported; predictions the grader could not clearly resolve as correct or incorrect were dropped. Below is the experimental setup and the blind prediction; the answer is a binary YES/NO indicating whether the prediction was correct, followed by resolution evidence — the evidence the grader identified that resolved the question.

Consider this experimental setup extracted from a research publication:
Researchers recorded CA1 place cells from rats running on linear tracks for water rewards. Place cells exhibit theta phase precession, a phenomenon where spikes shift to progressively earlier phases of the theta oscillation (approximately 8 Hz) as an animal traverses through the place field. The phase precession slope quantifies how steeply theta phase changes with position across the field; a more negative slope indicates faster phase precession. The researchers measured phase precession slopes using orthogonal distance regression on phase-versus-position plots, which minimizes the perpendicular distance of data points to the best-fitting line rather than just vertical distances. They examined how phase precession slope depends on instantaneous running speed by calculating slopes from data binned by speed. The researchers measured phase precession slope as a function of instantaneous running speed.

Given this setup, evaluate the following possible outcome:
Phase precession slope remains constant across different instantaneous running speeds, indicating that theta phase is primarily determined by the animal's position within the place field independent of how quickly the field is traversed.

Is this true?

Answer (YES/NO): YES